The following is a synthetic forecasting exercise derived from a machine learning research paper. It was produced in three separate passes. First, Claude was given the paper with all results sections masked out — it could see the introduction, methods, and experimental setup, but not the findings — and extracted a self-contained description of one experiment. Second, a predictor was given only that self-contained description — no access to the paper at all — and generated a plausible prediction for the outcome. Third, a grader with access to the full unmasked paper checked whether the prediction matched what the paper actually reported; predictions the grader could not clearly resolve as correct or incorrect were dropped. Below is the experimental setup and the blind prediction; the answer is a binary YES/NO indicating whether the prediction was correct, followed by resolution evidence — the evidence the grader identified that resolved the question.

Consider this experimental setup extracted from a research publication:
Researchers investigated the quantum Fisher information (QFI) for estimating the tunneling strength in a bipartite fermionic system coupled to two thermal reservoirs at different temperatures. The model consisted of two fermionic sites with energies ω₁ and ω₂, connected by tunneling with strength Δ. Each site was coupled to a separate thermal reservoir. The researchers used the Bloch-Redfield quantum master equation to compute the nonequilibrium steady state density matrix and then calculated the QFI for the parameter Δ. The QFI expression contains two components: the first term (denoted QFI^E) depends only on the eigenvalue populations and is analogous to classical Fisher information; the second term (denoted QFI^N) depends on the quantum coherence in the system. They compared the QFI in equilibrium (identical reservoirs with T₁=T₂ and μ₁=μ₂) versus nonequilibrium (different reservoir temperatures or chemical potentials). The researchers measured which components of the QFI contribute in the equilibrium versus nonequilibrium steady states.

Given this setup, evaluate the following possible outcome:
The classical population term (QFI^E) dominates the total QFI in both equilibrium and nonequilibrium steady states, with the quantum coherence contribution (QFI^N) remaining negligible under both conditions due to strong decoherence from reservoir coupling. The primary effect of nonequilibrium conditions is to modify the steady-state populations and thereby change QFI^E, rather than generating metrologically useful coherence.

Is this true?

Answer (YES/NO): NO